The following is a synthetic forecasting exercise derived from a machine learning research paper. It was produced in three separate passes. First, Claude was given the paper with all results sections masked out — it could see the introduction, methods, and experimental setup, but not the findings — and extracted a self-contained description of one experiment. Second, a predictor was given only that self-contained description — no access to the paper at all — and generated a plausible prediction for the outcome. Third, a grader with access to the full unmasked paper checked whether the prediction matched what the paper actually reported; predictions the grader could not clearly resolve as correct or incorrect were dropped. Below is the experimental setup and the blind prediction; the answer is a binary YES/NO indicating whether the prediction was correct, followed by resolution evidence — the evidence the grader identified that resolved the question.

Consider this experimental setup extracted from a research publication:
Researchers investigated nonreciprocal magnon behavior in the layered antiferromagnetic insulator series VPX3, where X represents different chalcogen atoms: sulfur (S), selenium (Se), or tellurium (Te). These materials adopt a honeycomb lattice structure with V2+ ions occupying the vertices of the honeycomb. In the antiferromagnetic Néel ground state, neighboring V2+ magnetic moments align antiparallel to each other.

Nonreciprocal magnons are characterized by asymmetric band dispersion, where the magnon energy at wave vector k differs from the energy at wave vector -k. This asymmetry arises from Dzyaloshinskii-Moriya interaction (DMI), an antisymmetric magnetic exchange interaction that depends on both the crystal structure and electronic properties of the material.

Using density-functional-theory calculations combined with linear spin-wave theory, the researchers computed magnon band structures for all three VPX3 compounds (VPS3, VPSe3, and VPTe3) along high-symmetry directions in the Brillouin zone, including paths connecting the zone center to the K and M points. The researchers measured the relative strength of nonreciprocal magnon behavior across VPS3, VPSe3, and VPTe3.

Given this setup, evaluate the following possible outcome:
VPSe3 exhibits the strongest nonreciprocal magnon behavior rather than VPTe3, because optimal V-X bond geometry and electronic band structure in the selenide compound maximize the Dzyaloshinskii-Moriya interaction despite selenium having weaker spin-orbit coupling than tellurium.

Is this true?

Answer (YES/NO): NO